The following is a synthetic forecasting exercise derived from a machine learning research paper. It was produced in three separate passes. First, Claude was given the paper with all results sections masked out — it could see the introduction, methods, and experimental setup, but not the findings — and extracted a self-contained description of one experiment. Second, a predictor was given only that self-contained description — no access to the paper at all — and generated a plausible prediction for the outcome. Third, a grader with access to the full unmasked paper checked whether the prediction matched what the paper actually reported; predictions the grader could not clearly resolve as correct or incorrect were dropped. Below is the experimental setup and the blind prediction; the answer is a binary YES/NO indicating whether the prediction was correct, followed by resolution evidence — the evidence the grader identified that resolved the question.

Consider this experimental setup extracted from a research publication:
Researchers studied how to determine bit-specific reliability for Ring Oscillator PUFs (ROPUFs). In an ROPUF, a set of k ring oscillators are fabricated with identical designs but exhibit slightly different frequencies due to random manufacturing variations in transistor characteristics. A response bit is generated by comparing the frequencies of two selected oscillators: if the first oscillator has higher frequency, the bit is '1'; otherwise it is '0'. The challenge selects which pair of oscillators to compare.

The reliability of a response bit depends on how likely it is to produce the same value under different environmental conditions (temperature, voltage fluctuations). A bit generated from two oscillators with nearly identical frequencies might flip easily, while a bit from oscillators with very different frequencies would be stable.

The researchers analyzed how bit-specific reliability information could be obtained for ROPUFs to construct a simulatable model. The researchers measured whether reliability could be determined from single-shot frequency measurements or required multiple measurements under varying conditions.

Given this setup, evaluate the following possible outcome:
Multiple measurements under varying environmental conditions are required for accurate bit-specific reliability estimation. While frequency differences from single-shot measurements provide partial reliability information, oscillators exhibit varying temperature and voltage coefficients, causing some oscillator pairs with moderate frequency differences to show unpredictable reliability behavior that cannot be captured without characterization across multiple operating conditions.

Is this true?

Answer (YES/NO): YES